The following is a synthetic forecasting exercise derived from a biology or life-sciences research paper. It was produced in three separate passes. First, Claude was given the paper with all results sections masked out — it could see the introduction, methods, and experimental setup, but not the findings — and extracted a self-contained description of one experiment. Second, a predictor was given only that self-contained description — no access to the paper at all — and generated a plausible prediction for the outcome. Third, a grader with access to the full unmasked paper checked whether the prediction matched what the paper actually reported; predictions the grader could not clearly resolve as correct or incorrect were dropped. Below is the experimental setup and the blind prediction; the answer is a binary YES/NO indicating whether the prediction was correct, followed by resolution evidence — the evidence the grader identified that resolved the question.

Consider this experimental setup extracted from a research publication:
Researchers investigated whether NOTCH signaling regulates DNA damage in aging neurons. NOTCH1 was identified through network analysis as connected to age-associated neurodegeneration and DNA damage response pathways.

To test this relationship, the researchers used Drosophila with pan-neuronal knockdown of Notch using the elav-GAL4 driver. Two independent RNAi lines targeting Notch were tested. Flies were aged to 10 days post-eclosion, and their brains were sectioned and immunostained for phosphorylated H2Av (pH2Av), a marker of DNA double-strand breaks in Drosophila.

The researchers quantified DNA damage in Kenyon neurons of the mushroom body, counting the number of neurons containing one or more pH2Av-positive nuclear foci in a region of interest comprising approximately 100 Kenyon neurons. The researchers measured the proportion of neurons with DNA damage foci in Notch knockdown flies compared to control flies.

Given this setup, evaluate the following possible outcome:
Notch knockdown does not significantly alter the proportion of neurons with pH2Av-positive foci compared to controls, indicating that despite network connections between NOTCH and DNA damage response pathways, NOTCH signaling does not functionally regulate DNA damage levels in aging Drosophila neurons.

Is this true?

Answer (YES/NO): NO